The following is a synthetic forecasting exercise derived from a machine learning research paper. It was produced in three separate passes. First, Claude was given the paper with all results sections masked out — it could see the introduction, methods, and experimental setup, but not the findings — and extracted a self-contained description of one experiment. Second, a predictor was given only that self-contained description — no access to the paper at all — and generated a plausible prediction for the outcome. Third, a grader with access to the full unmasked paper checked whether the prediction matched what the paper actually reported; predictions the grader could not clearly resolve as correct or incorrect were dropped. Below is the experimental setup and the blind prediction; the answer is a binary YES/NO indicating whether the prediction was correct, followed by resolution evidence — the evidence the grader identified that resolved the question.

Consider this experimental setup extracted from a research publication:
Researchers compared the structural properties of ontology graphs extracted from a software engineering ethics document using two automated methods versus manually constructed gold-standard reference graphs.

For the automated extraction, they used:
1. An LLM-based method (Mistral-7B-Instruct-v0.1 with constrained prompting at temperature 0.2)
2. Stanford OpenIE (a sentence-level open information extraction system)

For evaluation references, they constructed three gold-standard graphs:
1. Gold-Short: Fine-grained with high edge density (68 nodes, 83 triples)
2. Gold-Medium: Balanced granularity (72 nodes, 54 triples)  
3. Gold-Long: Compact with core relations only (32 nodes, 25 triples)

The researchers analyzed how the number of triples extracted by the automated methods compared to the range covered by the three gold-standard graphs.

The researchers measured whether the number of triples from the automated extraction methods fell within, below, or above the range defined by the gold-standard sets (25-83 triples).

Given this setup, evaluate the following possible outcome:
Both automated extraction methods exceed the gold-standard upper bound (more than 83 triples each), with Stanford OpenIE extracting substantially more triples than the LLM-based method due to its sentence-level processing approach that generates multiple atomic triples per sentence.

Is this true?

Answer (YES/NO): NO